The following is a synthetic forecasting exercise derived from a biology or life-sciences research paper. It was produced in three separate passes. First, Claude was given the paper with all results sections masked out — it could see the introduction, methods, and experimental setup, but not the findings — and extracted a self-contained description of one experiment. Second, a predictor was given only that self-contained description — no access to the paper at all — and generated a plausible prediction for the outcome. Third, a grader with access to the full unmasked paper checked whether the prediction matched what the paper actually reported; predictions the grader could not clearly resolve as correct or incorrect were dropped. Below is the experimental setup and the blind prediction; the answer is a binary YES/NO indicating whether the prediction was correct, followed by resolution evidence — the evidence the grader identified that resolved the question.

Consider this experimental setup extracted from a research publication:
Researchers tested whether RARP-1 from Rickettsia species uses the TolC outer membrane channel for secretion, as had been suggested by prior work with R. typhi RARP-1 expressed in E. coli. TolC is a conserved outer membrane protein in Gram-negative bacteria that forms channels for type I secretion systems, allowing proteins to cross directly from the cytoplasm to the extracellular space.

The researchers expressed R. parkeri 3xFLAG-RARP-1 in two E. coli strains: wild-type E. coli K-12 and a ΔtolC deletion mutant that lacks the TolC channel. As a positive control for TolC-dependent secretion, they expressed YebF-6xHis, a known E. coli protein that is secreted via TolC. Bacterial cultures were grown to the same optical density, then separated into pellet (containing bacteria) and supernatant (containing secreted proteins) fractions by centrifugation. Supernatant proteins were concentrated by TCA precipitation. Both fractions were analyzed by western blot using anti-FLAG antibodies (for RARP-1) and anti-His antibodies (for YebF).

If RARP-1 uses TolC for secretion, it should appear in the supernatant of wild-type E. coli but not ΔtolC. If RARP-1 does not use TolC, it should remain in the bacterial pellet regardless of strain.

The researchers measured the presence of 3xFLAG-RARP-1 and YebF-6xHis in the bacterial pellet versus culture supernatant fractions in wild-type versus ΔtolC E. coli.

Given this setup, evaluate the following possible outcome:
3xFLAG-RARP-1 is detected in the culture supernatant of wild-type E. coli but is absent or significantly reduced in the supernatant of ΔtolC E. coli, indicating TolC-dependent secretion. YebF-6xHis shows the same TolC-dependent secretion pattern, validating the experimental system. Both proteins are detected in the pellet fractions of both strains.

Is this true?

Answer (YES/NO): NO